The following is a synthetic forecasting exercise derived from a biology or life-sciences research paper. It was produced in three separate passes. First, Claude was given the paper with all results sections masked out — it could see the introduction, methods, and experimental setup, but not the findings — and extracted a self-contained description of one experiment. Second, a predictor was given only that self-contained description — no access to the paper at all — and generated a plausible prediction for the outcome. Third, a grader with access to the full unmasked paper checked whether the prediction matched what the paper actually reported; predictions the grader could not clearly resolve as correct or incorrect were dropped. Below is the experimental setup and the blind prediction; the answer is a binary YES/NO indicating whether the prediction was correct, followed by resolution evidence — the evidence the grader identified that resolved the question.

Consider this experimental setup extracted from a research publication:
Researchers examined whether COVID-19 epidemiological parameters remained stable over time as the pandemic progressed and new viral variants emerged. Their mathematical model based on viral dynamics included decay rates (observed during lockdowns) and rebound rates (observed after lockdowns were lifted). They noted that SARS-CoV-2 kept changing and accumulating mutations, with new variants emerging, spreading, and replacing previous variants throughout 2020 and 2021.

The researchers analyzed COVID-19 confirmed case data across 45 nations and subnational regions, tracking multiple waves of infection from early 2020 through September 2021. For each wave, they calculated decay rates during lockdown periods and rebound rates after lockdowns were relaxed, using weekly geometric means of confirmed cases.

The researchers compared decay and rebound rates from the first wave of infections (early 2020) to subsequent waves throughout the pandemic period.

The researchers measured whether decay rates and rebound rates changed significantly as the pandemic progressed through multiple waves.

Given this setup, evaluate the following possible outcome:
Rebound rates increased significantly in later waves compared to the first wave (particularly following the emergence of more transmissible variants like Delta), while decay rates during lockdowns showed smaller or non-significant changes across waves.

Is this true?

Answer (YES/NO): NO